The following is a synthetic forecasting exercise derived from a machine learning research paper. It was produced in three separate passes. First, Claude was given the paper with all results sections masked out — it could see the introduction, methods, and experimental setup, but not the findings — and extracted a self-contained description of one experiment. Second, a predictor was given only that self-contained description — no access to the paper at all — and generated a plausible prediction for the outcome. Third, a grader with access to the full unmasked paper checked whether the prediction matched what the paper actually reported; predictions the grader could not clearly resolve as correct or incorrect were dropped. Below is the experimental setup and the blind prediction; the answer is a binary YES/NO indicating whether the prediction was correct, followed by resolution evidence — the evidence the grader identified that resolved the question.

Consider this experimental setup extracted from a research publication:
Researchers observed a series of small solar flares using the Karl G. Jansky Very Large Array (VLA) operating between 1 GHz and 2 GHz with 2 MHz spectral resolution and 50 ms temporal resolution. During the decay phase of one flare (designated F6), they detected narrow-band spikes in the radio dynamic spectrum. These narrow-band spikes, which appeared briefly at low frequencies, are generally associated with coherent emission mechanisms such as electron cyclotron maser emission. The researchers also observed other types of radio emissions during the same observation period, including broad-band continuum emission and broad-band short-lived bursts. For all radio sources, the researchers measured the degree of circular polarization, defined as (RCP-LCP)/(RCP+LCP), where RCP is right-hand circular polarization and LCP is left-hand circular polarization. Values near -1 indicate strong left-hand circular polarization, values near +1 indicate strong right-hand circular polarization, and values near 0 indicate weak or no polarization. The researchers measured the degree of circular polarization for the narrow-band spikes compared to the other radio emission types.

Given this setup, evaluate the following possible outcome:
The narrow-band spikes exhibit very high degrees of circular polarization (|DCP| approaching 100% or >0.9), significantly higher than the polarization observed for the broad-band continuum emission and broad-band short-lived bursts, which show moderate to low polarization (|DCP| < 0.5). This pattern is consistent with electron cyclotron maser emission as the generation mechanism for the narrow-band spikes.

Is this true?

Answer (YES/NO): NO